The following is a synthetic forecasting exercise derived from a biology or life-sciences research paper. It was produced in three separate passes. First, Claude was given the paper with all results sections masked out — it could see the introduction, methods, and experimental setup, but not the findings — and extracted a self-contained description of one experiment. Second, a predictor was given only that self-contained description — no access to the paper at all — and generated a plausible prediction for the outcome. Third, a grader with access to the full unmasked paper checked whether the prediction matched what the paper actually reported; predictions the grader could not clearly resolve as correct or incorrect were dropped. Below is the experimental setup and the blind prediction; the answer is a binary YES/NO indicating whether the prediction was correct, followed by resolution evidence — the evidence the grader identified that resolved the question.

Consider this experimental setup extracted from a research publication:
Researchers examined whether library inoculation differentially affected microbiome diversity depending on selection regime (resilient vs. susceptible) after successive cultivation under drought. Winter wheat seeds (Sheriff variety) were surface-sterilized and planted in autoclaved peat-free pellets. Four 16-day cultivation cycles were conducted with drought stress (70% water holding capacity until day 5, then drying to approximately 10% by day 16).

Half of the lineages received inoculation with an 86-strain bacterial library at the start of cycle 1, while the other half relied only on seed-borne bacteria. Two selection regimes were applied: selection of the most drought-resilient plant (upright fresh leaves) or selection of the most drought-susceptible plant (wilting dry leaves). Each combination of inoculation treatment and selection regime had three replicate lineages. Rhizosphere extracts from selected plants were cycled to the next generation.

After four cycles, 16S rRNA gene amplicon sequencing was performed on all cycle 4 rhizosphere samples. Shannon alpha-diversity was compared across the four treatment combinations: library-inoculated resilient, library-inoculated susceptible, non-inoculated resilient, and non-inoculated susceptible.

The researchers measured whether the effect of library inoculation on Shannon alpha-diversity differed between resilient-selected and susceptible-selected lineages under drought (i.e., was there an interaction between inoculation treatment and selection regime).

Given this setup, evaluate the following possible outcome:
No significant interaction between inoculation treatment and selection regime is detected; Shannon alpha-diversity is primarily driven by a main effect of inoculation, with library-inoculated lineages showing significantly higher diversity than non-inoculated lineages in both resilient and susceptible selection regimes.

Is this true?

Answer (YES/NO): NO